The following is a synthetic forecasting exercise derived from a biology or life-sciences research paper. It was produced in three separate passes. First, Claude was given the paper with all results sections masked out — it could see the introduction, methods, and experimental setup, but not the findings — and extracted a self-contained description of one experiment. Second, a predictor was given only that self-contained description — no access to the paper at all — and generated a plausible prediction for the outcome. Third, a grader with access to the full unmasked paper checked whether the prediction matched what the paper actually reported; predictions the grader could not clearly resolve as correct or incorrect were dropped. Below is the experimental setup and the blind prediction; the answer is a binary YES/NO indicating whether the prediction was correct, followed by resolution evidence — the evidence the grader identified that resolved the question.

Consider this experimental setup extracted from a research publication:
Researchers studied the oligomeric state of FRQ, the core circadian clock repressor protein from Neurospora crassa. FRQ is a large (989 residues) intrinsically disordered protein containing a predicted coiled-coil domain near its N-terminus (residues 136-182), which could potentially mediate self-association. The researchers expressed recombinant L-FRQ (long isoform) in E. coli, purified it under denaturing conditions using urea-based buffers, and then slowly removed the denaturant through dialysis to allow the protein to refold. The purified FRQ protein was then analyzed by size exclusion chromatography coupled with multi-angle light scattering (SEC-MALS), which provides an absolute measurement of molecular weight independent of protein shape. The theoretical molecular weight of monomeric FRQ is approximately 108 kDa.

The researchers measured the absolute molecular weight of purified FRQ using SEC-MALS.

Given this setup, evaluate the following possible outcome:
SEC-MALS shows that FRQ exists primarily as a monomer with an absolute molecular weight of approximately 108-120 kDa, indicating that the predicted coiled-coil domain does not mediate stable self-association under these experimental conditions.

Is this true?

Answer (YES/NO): NO